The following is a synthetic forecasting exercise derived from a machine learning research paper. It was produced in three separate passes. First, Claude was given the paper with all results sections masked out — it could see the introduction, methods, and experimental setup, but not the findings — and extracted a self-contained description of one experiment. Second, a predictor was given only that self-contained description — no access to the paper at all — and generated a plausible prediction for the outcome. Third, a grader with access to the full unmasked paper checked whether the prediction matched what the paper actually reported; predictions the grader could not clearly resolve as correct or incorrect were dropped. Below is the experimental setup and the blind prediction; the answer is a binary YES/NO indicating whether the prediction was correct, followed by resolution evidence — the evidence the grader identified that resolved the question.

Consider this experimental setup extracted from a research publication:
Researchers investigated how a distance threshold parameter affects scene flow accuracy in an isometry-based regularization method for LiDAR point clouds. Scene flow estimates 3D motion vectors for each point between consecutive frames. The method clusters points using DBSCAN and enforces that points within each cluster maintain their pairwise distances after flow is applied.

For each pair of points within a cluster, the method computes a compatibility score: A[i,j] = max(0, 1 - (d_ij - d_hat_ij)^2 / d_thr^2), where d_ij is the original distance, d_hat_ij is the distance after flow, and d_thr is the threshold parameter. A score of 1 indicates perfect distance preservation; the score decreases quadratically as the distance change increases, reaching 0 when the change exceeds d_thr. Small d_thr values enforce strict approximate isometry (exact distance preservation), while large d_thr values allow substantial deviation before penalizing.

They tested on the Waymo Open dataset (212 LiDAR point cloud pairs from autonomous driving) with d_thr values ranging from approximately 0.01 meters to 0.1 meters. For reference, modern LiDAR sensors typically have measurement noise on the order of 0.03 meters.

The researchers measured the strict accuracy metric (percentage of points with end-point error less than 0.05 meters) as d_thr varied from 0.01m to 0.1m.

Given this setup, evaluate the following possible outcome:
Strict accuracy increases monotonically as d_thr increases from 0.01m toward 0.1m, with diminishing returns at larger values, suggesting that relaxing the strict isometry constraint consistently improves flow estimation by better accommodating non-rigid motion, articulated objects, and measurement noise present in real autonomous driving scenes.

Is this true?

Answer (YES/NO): NO